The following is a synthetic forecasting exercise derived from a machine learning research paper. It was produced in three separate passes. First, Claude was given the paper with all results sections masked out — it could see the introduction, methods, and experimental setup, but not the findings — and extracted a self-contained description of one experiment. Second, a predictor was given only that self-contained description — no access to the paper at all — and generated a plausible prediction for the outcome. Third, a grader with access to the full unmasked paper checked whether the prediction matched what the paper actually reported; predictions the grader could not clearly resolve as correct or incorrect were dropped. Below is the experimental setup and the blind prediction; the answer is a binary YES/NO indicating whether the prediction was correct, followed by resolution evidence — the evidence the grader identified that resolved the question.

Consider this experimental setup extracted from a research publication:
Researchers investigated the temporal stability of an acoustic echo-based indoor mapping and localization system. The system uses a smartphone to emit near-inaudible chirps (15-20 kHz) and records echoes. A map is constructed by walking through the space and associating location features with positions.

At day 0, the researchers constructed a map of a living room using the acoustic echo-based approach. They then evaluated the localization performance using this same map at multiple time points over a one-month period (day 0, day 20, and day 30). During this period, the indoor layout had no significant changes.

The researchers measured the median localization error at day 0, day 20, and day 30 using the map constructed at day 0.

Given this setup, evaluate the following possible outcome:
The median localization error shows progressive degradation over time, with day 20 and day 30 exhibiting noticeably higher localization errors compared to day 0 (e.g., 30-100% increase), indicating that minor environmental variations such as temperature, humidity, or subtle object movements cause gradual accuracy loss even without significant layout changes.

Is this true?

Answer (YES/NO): NO